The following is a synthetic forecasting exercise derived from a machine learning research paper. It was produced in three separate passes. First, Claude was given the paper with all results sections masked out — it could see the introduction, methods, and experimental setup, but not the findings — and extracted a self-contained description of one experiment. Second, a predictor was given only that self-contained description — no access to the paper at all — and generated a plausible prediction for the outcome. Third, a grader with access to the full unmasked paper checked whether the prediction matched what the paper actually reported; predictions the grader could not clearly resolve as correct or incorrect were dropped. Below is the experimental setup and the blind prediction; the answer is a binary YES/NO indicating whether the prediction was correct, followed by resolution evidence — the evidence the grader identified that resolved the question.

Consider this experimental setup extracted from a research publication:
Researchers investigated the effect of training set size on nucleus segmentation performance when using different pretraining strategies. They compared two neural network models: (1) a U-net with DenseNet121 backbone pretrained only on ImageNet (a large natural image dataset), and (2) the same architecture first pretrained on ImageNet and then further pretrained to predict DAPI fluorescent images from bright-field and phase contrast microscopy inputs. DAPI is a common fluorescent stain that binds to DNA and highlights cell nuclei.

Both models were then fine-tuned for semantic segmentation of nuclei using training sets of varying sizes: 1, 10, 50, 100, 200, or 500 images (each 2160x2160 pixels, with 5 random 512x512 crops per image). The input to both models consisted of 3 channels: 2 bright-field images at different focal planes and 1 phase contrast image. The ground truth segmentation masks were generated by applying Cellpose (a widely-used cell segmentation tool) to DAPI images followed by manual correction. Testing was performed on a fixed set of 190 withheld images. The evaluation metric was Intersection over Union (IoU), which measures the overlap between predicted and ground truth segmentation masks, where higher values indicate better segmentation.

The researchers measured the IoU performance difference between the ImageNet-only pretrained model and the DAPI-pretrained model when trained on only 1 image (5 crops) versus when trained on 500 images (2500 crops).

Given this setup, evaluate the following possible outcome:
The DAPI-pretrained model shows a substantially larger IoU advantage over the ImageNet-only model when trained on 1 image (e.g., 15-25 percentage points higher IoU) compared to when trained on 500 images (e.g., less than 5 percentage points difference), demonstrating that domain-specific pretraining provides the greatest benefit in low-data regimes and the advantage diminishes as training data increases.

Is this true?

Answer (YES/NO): YES